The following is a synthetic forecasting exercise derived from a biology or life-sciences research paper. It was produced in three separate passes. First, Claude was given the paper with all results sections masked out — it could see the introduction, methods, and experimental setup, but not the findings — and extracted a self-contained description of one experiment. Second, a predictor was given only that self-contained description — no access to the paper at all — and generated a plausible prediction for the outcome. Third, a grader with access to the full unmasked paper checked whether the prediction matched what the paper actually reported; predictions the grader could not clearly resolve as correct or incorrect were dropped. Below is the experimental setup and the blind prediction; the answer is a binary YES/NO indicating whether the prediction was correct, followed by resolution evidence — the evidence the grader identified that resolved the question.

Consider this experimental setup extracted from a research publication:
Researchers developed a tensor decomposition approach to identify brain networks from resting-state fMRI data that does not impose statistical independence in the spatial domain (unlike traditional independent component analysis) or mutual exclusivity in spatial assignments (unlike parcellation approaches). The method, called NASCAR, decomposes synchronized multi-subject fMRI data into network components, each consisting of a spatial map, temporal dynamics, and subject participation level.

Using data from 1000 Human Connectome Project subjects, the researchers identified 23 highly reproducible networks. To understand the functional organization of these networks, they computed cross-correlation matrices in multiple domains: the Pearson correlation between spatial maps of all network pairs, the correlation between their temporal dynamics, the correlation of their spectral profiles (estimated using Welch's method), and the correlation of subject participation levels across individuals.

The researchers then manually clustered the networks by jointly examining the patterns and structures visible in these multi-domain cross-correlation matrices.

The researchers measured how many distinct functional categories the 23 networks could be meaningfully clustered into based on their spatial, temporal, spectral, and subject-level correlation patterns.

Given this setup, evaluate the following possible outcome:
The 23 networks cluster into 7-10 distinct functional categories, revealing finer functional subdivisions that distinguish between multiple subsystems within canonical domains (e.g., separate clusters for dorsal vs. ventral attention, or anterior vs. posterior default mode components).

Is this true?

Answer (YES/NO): NO